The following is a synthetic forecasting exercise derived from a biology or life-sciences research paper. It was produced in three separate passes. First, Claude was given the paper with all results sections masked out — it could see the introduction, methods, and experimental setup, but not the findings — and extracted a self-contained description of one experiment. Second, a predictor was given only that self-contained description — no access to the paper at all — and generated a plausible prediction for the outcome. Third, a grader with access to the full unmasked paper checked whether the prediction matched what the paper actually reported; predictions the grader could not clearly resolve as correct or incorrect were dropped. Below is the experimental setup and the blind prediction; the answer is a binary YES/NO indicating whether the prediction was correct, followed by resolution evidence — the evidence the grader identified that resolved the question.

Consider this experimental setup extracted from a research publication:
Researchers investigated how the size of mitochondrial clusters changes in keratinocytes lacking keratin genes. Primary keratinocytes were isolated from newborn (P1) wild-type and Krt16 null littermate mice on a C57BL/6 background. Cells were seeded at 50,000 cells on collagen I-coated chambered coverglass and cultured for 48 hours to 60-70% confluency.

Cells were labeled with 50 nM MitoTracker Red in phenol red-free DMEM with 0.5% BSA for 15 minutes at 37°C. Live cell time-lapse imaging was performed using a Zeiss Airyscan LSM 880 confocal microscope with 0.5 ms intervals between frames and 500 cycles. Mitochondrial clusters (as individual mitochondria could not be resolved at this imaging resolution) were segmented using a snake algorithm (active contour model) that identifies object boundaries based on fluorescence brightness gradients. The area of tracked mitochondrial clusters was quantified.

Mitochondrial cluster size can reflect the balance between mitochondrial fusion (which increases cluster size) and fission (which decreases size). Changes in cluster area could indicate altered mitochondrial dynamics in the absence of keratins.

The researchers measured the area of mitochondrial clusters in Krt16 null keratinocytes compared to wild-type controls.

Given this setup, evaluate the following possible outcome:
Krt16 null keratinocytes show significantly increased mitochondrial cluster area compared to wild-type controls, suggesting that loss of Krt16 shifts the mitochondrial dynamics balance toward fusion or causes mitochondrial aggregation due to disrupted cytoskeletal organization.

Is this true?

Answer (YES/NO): NO